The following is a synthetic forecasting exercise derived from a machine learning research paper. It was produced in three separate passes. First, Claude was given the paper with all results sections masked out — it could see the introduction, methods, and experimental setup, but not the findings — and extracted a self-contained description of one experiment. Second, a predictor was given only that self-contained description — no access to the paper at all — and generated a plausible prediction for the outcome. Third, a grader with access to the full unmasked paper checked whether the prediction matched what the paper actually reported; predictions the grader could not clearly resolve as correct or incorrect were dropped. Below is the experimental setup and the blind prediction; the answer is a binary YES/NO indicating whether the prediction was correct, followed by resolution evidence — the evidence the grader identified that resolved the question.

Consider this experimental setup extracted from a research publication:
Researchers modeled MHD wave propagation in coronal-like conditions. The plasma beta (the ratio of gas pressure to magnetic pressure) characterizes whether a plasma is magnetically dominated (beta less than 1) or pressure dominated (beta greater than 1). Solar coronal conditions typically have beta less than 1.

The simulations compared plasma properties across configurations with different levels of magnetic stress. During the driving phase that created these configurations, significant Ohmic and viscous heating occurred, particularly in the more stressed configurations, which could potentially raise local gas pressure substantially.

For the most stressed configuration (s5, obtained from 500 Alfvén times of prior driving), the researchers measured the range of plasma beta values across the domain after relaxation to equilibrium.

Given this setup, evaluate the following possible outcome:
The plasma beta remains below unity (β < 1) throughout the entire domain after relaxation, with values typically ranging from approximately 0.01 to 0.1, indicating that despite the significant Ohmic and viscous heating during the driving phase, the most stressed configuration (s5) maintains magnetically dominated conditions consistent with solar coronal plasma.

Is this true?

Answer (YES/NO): NO